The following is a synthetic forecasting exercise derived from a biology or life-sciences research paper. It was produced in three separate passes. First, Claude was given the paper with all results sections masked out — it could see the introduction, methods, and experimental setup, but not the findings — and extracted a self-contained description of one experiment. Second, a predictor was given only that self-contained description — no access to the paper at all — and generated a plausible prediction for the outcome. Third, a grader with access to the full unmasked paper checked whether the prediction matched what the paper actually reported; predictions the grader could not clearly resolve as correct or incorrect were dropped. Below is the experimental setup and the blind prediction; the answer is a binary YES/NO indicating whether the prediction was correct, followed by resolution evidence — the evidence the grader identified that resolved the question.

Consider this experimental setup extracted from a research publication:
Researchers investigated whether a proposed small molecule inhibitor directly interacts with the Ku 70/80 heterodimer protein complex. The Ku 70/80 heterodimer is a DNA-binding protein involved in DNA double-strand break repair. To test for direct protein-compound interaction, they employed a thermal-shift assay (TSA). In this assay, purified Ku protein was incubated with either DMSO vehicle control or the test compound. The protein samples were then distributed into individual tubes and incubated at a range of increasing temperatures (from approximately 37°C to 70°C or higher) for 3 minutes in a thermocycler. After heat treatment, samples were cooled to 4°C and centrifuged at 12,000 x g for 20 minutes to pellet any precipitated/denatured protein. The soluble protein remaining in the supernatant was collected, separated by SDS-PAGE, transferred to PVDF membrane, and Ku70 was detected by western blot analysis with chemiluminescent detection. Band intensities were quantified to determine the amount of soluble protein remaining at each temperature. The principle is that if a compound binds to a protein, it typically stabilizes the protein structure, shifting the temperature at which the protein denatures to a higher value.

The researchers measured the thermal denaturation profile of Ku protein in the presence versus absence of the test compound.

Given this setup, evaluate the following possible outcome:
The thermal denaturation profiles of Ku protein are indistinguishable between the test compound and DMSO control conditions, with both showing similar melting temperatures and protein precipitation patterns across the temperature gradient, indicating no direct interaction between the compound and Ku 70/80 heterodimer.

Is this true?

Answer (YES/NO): NO